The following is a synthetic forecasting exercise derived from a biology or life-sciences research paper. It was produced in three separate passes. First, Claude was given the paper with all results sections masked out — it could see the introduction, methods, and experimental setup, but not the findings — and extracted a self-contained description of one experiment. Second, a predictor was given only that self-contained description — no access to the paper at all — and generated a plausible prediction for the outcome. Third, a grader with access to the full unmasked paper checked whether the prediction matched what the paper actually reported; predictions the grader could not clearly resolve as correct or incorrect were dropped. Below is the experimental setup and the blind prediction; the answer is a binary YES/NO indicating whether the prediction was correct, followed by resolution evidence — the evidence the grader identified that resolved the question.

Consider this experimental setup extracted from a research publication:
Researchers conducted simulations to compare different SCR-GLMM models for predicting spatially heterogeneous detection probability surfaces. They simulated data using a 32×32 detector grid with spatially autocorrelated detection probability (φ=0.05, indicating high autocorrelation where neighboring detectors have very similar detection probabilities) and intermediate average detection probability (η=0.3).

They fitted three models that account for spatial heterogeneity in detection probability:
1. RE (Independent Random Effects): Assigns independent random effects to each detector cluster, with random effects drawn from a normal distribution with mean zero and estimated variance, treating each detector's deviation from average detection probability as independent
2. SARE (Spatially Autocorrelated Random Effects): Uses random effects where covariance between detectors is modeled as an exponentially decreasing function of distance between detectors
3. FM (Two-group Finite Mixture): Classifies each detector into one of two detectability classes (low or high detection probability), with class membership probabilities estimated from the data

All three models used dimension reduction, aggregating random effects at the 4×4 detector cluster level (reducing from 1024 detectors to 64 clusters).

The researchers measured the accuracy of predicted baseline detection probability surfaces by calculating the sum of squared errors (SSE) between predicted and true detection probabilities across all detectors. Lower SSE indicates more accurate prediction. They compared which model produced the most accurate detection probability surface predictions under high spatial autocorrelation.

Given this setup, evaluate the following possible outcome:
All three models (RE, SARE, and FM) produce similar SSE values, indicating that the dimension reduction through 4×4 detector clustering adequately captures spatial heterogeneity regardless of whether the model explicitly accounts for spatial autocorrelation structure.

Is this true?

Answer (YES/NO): NO